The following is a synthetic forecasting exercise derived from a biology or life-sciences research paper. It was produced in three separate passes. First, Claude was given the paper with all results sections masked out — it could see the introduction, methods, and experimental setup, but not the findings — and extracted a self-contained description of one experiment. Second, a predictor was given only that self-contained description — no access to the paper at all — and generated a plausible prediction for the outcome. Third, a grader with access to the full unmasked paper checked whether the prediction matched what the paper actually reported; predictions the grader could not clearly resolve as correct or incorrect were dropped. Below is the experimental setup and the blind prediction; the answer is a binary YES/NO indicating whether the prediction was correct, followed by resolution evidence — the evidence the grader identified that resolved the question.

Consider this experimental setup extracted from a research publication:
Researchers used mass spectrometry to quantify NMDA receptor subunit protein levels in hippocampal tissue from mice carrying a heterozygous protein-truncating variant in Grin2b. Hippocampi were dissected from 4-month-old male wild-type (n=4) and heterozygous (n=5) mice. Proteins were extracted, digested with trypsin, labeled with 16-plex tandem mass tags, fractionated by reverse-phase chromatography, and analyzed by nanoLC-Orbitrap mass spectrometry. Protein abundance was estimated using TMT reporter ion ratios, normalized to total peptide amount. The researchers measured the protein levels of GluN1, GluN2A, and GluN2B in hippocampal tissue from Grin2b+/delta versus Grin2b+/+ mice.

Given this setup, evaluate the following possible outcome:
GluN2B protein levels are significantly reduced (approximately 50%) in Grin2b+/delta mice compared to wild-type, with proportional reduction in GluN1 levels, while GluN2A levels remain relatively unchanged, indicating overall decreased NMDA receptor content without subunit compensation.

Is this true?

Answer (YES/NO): NO